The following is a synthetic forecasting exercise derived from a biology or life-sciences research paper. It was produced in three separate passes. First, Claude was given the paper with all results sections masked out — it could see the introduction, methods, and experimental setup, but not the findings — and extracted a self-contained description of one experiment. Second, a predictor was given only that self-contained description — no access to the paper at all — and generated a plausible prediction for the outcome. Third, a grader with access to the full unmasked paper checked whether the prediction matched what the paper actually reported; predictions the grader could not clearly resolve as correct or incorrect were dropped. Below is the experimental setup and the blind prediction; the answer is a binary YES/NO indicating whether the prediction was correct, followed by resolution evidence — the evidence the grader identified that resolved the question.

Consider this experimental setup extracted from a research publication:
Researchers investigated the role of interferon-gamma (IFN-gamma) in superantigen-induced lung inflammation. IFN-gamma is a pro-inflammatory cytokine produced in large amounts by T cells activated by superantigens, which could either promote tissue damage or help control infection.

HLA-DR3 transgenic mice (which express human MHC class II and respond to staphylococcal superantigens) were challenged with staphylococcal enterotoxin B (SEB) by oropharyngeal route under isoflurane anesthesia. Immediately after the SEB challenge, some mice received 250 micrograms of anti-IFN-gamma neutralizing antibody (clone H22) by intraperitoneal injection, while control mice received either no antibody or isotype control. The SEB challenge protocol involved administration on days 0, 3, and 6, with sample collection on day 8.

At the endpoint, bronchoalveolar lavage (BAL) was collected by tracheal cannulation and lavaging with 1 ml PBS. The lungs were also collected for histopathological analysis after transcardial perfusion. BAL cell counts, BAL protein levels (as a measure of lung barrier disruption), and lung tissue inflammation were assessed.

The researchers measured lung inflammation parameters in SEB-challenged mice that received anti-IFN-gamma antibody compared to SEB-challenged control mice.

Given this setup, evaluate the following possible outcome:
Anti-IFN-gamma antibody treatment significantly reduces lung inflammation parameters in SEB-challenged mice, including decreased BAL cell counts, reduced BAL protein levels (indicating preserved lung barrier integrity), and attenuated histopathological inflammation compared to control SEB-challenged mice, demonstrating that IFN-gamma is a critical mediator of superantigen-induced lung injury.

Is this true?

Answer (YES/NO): NO